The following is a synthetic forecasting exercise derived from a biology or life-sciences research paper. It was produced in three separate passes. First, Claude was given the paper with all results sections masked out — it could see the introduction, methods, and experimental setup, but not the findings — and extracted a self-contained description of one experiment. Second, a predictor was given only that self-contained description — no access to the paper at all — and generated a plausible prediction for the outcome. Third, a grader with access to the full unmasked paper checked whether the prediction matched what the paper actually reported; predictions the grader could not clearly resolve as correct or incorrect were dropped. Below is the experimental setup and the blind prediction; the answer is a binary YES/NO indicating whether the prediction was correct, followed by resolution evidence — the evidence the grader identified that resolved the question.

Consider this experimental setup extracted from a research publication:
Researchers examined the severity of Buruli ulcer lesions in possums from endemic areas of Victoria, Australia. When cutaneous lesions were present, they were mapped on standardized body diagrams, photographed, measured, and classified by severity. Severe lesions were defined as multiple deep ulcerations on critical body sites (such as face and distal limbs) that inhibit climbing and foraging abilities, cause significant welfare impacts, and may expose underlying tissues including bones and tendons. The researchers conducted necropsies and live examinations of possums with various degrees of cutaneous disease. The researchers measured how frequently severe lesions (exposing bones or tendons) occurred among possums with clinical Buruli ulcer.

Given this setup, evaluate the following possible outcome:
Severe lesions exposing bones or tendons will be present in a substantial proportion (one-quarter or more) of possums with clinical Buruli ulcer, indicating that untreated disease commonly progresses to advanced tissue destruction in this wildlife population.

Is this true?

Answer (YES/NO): YES